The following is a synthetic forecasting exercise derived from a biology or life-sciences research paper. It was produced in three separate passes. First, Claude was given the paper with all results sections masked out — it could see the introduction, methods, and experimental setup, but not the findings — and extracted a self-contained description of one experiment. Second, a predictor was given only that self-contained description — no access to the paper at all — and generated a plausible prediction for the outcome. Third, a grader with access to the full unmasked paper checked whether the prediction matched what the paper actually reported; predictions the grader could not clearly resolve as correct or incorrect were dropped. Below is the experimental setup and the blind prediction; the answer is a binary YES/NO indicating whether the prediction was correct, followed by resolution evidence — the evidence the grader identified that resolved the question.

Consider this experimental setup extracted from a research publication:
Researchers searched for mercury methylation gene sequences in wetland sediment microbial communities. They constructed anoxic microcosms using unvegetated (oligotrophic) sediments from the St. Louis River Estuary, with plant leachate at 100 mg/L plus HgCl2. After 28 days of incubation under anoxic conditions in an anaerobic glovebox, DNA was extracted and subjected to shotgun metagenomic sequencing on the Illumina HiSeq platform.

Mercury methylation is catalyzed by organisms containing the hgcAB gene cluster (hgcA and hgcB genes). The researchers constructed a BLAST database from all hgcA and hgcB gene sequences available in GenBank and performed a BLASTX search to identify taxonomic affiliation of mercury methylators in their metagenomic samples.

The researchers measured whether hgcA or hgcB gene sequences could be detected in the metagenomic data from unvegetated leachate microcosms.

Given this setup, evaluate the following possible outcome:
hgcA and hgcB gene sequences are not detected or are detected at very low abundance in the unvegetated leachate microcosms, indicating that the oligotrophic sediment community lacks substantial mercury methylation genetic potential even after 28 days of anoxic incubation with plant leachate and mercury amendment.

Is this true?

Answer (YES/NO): NO